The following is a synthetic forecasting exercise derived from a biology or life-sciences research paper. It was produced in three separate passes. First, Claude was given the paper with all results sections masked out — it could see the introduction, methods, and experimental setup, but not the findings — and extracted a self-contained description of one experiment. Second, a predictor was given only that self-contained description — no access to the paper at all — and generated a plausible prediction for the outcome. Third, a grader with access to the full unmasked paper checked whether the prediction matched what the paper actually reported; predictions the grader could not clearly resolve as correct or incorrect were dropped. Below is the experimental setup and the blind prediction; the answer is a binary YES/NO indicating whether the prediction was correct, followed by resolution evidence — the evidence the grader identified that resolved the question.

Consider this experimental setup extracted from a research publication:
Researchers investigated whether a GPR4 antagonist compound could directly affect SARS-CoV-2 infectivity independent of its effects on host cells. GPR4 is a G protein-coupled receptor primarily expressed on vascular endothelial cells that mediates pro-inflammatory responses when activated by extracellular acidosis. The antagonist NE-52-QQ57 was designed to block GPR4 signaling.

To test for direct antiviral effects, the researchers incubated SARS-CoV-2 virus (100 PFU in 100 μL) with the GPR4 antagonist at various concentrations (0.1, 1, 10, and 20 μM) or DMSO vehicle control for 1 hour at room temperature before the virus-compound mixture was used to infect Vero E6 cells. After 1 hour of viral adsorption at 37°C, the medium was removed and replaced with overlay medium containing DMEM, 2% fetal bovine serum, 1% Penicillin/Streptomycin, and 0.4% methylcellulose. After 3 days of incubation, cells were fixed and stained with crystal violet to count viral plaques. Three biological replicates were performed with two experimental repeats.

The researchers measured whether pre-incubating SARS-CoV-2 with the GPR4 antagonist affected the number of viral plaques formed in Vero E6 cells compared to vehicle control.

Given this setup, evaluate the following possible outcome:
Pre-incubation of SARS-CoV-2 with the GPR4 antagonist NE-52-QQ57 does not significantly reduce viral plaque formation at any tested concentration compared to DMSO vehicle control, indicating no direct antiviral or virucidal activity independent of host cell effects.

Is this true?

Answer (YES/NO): YES